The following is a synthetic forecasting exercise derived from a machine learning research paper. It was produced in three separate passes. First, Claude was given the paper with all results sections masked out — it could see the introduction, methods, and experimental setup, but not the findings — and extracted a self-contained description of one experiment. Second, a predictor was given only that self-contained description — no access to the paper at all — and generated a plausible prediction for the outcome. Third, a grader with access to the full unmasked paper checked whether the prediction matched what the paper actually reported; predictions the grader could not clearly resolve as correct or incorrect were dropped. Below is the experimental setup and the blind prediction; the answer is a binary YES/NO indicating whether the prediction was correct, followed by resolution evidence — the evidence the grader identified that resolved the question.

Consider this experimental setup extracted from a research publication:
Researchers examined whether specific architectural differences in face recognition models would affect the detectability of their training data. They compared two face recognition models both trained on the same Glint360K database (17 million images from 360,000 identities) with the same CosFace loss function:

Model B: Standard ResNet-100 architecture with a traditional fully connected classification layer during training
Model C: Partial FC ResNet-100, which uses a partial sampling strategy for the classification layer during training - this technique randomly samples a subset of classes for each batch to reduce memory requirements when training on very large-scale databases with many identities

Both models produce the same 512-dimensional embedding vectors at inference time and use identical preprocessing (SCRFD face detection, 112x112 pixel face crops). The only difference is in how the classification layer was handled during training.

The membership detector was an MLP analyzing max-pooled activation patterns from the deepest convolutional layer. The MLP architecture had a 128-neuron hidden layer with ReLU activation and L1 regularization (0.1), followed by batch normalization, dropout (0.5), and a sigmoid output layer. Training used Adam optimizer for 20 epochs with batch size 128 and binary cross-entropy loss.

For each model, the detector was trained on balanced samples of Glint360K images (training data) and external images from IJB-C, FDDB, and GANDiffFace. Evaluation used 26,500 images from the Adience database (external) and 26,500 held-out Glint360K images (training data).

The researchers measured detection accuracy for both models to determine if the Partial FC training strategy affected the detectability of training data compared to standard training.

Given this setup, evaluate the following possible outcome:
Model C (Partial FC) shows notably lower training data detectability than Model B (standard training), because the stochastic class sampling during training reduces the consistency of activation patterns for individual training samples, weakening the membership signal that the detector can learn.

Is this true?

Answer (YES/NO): NO